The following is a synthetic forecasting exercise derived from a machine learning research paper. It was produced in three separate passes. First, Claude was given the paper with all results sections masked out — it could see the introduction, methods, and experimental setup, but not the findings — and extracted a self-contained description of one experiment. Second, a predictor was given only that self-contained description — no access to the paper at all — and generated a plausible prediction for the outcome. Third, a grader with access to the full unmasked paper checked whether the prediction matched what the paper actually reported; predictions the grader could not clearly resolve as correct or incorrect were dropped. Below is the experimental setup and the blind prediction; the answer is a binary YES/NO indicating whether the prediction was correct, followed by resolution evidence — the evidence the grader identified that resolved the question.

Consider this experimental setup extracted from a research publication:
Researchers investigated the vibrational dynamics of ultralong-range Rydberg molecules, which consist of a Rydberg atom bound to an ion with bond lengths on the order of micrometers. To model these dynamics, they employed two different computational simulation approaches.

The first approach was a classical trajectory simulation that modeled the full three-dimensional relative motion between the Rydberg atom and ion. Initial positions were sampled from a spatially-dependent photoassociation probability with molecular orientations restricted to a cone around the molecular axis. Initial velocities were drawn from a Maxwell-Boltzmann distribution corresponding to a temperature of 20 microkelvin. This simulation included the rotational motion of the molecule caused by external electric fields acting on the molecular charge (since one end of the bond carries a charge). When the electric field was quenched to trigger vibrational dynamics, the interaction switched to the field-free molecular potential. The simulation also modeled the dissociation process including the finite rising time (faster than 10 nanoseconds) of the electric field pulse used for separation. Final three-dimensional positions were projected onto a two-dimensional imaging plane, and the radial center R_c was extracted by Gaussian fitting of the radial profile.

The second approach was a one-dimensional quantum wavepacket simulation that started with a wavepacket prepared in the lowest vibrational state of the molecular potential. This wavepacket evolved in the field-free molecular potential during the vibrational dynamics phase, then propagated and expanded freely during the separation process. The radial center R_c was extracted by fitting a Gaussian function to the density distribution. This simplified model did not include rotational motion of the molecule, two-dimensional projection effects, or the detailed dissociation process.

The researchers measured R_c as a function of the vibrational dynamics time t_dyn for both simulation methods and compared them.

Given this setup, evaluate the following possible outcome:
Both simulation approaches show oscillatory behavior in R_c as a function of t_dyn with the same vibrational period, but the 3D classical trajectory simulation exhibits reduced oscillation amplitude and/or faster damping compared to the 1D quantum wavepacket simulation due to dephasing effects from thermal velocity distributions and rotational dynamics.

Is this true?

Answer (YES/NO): NO